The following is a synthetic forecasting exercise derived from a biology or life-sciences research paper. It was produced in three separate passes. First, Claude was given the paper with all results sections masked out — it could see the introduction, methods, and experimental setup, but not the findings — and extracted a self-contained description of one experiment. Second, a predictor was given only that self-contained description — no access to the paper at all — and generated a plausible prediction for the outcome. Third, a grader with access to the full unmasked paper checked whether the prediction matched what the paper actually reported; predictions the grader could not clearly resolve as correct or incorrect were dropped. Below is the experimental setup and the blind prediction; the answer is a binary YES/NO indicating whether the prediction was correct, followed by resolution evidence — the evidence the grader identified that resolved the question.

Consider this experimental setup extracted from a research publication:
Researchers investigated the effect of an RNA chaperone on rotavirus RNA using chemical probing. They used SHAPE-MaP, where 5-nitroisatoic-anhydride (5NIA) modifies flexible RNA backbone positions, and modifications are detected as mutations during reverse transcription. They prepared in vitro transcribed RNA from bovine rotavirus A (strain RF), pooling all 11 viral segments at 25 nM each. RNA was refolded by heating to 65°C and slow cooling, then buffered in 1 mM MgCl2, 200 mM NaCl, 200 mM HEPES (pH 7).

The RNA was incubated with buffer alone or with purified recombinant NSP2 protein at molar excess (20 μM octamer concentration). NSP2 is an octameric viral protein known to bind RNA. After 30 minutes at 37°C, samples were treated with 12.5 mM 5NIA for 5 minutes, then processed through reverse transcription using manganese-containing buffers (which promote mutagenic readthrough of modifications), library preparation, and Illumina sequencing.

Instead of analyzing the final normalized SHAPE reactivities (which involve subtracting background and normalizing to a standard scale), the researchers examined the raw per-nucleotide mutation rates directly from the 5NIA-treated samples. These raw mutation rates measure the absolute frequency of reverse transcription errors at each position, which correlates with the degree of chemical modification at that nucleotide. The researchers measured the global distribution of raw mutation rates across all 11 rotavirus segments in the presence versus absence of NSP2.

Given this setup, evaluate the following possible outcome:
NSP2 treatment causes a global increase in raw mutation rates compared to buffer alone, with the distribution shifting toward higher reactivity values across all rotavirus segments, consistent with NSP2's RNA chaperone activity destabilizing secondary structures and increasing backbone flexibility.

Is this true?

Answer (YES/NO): YES